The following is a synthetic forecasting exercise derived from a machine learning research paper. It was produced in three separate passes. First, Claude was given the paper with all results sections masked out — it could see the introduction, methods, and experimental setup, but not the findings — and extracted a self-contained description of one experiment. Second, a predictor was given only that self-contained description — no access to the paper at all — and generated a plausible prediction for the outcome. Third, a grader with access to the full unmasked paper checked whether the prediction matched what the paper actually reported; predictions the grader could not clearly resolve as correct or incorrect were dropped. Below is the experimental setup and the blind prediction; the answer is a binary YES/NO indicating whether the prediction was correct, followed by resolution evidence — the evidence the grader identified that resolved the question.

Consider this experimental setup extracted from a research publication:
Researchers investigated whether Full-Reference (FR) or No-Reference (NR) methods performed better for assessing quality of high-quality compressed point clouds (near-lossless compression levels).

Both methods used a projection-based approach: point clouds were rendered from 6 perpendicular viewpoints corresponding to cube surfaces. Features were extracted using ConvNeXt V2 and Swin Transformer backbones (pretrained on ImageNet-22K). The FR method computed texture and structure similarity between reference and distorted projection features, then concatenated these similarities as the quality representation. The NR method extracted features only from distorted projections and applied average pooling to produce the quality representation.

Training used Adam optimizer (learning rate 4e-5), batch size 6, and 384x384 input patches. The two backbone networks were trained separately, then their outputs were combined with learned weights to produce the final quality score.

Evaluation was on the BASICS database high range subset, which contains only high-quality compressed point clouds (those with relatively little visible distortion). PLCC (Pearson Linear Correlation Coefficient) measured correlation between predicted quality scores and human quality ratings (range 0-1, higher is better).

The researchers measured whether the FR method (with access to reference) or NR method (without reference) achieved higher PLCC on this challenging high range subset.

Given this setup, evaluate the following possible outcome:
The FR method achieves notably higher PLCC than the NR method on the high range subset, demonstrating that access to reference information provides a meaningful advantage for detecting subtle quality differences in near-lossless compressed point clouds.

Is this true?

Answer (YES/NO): NO